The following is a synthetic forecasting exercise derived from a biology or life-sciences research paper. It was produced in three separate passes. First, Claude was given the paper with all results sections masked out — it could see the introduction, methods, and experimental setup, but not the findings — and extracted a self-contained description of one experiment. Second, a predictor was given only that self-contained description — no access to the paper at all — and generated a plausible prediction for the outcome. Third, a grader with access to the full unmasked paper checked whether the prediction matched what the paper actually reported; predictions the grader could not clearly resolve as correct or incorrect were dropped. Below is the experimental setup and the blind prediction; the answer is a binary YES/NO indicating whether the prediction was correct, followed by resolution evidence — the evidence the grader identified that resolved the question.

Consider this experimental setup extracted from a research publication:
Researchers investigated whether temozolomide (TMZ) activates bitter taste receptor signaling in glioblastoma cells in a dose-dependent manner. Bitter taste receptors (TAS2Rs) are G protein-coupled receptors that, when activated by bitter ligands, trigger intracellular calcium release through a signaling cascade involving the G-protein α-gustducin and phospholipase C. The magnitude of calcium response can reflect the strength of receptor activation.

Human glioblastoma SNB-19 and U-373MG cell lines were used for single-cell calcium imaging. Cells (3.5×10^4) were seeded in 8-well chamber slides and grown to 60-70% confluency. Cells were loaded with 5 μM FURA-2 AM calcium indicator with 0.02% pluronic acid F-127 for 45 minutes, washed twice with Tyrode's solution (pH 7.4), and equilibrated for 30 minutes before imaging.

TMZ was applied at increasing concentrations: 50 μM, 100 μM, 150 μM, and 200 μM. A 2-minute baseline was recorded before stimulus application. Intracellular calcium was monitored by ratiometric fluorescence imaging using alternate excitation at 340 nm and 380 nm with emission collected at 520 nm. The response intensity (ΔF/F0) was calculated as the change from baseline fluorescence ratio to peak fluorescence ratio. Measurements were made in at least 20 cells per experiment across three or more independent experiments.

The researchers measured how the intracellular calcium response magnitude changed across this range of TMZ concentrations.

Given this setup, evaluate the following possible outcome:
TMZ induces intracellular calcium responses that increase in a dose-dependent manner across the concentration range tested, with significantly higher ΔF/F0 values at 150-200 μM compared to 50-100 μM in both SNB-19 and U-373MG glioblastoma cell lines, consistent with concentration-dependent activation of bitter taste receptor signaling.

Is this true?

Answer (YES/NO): NO